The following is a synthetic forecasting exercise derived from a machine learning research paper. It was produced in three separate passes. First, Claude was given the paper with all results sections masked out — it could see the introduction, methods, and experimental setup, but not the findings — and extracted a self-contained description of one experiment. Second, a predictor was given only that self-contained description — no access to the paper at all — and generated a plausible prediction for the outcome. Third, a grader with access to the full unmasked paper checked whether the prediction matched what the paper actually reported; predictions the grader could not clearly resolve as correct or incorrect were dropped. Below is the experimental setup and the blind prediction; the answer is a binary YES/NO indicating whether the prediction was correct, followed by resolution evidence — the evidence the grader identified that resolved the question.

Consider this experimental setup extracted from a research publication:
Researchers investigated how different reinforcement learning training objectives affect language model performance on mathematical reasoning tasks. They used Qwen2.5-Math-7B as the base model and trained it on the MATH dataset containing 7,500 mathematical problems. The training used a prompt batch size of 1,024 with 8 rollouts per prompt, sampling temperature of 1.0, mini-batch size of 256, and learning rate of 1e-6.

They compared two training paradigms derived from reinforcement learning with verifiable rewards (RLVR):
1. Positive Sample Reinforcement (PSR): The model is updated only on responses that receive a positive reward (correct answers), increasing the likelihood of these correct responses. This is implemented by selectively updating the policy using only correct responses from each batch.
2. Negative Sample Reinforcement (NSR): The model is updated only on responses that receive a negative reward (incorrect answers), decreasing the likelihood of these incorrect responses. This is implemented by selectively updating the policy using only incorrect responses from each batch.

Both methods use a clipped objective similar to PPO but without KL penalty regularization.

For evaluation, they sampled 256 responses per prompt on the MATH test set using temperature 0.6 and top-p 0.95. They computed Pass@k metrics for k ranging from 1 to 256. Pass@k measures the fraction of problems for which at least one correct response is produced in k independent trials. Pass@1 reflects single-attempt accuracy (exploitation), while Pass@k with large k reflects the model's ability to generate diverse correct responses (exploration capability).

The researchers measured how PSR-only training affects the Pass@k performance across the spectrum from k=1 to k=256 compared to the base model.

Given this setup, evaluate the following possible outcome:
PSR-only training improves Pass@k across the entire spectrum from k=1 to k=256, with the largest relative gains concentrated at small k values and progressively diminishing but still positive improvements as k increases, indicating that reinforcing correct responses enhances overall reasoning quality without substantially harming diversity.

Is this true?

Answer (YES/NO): NO